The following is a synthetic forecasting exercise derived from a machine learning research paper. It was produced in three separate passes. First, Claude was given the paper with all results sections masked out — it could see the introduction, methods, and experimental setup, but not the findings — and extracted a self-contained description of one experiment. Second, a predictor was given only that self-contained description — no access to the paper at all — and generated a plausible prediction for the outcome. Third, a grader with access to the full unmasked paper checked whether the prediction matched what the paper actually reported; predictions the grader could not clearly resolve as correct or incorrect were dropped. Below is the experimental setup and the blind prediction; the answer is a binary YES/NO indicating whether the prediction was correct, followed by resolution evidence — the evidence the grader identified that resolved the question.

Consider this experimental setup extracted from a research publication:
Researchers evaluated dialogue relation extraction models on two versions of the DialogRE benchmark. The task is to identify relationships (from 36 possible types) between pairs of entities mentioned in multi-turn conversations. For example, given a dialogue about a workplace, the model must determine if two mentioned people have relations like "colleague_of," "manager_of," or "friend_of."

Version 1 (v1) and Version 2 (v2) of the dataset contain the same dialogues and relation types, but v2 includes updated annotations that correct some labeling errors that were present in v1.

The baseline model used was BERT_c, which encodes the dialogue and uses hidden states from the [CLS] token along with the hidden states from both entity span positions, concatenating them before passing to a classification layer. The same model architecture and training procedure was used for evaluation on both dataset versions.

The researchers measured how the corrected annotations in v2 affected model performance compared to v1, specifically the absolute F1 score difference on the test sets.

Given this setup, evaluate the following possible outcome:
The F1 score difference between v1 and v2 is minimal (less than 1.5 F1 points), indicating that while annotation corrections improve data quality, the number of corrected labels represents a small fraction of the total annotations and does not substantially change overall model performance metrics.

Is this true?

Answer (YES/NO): YES